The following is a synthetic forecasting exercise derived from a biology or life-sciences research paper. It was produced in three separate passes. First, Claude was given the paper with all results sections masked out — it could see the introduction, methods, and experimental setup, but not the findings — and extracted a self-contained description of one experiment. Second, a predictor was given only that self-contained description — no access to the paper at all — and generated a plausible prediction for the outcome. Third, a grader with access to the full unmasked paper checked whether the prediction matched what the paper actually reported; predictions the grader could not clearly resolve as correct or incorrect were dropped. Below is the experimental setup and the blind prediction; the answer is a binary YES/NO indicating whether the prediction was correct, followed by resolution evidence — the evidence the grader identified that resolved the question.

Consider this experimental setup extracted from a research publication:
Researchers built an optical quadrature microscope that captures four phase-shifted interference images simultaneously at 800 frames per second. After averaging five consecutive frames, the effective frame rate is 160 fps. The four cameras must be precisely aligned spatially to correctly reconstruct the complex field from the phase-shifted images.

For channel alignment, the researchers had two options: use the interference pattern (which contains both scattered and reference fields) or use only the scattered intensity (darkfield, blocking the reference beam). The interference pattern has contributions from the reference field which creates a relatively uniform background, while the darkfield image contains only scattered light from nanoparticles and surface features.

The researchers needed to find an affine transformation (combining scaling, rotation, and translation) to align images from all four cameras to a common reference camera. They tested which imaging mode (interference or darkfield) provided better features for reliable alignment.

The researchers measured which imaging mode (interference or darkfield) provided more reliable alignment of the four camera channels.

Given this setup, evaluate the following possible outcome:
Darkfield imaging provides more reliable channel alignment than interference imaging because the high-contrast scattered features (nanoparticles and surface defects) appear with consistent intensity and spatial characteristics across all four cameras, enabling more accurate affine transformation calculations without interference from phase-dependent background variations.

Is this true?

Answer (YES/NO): YES